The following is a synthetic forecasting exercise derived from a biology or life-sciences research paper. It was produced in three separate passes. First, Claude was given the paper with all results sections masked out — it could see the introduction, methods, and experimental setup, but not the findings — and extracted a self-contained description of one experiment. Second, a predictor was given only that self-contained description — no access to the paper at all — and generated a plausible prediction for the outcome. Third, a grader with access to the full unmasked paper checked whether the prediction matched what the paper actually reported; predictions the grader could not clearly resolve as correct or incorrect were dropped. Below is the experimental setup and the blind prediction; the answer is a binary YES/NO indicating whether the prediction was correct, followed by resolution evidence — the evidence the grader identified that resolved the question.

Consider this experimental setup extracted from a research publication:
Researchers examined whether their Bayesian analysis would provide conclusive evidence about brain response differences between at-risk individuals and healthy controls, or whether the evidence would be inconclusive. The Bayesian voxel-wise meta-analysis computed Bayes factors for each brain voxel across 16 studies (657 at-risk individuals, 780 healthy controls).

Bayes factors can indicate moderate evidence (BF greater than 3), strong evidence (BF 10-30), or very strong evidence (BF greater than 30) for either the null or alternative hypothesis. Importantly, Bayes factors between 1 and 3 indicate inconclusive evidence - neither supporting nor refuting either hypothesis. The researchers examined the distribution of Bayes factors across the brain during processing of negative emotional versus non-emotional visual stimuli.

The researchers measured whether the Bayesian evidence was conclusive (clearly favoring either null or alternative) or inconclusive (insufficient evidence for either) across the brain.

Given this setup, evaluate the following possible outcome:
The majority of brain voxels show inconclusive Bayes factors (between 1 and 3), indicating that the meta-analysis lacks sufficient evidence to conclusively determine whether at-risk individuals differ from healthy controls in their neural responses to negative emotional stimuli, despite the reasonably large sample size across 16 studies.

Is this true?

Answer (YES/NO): NO